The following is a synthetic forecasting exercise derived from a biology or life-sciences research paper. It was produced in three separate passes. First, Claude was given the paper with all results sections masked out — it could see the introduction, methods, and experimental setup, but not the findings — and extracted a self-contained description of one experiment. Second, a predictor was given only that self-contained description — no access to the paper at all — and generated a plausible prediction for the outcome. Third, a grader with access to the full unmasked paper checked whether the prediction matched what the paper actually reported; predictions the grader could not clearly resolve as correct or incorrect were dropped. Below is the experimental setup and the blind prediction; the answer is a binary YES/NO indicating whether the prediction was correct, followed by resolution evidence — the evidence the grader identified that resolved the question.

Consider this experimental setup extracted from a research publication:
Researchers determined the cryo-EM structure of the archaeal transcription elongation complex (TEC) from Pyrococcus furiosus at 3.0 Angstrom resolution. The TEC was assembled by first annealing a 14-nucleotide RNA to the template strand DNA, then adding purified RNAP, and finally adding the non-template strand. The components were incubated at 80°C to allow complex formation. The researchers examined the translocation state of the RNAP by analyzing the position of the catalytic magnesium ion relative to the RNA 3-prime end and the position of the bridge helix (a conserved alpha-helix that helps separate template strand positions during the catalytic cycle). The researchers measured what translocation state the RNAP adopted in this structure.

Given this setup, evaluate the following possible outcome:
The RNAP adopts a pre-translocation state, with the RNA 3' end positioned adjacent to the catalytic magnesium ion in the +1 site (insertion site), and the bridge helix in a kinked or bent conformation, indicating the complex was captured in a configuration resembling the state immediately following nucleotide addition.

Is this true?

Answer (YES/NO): NO